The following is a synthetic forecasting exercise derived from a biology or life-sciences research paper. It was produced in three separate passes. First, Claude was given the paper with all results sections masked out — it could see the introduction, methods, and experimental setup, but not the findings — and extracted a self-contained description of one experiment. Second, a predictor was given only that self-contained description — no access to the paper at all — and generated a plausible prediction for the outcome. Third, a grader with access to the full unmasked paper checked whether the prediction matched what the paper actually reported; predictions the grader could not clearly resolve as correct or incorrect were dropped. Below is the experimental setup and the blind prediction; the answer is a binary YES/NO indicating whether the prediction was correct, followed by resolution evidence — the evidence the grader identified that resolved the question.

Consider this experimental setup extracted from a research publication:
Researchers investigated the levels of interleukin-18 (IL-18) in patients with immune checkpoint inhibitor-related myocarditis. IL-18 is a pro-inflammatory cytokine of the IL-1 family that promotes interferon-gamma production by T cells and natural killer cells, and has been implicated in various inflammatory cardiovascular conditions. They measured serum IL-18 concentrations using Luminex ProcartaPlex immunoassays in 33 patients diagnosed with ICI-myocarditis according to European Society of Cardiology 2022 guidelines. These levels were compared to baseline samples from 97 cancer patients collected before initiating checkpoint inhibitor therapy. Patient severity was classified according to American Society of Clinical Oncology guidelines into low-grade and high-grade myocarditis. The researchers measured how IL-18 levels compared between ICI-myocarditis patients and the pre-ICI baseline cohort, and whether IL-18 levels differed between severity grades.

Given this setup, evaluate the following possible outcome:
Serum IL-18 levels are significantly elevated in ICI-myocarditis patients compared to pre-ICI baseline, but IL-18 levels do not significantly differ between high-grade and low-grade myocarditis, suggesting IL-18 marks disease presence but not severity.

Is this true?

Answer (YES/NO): NO